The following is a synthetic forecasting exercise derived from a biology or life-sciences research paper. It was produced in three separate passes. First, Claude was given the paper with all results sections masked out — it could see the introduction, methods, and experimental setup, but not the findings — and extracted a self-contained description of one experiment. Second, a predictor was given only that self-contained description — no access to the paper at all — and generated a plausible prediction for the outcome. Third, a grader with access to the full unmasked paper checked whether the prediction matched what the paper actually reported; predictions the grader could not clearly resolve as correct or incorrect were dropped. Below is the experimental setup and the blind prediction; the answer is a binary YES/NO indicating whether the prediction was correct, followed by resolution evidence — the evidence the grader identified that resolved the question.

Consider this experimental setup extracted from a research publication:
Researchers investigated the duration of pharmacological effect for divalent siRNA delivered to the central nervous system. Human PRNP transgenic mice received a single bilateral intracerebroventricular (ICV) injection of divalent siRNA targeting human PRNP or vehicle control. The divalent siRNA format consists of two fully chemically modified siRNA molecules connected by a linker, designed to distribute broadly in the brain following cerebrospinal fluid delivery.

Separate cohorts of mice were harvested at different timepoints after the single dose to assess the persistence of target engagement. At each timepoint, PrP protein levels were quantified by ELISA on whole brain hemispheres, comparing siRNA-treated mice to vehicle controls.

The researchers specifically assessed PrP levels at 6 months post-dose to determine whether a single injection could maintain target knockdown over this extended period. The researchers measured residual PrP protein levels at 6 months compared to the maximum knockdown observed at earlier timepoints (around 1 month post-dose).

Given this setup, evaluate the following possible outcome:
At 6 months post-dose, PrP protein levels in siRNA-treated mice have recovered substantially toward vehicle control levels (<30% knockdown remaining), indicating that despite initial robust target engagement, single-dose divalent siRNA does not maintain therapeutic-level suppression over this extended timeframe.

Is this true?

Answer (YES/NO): YES